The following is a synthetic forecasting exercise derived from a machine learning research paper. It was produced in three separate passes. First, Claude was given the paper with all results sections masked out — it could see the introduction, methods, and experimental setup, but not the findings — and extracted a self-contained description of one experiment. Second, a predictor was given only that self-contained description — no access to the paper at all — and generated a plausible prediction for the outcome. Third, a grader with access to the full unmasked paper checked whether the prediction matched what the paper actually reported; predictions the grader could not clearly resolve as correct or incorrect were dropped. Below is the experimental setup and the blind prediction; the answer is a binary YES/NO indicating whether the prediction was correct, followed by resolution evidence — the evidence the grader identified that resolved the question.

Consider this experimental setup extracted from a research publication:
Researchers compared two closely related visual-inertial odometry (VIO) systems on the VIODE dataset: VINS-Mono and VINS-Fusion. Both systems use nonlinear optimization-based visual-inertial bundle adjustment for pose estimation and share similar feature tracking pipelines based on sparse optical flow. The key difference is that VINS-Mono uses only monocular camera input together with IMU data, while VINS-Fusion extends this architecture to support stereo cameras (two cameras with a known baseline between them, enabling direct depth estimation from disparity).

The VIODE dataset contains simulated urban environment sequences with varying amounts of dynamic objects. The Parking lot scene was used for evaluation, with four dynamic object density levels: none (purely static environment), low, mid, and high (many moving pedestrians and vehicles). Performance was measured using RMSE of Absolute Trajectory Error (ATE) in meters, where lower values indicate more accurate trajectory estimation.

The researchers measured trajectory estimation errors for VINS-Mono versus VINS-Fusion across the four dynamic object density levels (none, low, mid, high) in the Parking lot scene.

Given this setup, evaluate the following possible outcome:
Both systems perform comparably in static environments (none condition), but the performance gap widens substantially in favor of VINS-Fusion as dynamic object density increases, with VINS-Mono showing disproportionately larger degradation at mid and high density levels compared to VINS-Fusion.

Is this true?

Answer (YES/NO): YES